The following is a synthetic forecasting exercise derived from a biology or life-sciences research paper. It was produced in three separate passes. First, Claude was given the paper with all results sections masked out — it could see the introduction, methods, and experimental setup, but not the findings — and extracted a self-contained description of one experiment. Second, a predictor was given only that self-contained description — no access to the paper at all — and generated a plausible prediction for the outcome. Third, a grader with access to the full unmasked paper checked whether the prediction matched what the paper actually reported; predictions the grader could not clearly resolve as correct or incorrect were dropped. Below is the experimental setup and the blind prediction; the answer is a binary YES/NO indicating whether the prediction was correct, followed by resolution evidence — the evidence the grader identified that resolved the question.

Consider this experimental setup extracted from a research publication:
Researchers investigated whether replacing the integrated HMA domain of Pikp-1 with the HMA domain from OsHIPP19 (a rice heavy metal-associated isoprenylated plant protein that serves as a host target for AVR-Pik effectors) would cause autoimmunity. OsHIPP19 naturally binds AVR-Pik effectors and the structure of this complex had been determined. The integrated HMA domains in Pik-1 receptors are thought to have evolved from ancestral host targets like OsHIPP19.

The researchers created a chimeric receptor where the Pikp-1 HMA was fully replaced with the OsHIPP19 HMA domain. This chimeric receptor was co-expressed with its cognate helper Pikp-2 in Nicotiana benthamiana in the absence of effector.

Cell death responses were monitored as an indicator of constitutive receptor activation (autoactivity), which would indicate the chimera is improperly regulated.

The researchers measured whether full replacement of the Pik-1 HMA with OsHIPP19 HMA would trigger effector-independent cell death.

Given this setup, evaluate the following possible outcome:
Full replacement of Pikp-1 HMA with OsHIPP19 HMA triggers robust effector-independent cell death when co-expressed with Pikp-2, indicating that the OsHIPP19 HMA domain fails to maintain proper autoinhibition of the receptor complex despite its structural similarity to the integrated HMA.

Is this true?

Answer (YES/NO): YES